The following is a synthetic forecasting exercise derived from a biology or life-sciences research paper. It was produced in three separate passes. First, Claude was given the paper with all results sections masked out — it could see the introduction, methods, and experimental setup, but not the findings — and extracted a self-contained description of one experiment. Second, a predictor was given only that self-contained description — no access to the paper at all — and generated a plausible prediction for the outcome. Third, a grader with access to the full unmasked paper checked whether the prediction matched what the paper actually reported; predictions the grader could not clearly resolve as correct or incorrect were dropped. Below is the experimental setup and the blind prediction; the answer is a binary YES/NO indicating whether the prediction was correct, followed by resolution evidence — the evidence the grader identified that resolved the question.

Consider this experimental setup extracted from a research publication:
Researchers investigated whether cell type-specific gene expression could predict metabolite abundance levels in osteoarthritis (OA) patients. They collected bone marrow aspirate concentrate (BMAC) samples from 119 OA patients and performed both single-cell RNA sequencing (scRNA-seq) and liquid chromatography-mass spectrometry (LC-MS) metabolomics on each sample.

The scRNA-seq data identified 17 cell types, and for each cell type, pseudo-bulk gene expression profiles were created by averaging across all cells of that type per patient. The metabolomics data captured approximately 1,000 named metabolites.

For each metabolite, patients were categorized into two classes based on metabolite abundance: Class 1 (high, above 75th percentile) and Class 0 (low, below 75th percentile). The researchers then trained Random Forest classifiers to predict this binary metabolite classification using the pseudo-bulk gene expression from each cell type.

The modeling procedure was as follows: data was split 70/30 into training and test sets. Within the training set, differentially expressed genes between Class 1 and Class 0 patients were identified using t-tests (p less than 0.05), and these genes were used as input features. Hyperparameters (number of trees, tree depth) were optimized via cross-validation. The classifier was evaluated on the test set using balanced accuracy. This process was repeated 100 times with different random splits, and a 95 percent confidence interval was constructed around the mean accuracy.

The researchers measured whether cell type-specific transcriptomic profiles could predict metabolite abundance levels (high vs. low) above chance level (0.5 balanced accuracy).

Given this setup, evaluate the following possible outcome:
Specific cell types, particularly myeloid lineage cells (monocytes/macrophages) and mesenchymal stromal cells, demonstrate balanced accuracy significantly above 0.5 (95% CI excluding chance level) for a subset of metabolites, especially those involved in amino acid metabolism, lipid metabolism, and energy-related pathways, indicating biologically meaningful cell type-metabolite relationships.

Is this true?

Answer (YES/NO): NO